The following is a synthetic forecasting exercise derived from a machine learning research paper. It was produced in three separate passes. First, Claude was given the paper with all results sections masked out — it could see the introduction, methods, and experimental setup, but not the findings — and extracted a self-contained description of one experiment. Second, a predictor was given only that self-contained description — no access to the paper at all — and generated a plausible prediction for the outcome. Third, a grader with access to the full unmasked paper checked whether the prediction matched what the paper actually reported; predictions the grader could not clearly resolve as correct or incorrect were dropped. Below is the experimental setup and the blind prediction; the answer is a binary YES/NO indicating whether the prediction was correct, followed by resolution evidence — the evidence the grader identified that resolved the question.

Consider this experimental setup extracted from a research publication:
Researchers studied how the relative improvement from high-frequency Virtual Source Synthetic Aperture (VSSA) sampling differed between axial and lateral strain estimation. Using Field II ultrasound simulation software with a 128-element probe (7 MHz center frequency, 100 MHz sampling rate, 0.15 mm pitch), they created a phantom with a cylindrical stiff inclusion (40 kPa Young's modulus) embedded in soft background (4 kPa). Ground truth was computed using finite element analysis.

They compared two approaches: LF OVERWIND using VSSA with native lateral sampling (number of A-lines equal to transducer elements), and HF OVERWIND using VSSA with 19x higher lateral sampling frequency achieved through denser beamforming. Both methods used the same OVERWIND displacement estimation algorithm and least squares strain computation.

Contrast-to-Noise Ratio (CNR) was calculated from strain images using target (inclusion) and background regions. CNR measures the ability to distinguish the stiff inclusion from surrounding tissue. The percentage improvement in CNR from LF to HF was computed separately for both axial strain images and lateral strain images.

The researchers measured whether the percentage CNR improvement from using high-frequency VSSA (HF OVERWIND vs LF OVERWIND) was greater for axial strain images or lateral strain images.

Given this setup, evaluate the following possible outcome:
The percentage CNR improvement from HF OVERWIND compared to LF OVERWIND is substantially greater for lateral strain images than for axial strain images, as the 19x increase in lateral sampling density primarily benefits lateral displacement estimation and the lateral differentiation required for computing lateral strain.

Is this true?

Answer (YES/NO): YES